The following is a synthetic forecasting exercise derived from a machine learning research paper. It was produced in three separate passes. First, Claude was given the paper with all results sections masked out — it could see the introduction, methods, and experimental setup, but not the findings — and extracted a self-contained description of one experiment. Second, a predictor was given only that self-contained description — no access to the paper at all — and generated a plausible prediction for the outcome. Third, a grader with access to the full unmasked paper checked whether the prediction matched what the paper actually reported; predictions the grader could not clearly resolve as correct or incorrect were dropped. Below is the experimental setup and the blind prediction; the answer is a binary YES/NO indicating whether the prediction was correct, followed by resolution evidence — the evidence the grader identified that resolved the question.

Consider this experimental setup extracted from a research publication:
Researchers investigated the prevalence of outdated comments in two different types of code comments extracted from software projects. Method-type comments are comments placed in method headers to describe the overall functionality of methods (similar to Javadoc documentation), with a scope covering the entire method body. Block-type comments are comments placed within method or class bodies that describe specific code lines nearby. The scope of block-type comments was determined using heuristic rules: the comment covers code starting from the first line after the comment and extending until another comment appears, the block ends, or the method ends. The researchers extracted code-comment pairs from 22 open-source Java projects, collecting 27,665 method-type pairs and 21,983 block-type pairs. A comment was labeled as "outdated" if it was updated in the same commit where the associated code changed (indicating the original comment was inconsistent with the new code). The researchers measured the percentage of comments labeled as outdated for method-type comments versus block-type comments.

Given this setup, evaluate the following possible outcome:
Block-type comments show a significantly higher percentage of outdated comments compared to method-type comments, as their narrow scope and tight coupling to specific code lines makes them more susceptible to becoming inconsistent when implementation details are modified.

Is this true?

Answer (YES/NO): NO